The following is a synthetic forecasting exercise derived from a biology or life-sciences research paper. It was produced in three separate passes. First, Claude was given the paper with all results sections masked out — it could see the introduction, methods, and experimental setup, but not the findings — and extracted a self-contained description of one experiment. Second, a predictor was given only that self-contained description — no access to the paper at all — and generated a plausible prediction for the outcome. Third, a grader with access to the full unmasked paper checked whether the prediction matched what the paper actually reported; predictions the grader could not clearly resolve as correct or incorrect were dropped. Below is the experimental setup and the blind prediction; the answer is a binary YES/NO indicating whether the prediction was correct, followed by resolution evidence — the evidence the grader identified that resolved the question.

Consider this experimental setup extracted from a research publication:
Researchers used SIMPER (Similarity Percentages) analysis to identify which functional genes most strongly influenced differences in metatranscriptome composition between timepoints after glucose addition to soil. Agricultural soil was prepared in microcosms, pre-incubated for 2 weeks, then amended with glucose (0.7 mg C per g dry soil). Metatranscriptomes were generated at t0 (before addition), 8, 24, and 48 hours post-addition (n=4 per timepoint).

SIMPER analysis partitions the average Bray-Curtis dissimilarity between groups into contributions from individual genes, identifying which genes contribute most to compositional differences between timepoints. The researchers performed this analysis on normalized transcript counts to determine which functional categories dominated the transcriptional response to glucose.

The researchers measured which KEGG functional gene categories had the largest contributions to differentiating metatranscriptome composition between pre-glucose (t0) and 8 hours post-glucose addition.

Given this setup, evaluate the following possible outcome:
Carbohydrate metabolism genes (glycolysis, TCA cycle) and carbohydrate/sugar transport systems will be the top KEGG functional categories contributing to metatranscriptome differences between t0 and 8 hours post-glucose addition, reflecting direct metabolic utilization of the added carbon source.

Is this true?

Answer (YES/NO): NO